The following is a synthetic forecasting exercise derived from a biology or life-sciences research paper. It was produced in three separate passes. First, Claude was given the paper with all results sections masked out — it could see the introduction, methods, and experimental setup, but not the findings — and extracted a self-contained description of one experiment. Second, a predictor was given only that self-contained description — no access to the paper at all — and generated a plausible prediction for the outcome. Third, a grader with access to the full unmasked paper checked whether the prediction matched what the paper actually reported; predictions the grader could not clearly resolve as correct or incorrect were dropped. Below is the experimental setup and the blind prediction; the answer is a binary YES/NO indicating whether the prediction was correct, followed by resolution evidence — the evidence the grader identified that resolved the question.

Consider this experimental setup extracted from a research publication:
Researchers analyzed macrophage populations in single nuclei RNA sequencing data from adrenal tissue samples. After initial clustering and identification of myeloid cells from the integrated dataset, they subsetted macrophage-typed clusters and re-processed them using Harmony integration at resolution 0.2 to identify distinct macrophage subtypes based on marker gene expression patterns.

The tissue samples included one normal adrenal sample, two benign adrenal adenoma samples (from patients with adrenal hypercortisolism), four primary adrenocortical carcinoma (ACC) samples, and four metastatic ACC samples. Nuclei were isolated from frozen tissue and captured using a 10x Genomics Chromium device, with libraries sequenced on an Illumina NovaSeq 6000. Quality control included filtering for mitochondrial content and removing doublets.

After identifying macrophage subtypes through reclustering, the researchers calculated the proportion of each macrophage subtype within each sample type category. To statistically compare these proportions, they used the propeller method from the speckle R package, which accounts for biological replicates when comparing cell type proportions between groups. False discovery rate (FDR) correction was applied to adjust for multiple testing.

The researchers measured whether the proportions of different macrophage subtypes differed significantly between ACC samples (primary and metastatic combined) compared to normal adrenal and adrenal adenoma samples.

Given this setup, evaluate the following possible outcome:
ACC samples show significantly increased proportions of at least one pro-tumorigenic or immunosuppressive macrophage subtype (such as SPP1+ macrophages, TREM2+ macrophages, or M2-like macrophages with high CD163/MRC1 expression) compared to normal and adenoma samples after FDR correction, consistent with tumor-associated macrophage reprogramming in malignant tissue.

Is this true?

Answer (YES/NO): YES